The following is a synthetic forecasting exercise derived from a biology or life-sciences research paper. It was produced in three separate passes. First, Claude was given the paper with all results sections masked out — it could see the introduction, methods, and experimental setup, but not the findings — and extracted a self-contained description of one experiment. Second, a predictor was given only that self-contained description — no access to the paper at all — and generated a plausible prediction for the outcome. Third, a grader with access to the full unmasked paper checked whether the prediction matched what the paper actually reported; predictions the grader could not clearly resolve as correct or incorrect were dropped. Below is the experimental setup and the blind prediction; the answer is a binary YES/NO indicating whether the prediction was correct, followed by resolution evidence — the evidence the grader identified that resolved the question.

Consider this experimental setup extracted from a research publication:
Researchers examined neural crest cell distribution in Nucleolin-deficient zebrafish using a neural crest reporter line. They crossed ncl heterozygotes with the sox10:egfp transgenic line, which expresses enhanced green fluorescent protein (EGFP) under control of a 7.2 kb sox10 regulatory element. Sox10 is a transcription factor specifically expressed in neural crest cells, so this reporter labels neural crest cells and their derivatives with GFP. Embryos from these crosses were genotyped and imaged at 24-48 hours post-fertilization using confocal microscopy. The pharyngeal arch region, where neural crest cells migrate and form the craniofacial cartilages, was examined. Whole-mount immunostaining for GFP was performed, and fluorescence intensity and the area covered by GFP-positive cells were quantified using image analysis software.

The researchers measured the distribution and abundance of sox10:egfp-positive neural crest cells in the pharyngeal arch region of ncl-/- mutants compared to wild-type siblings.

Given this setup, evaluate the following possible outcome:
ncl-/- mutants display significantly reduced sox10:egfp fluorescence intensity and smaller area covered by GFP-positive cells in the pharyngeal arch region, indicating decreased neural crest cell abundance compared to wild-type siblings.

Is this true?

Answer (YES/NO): NO